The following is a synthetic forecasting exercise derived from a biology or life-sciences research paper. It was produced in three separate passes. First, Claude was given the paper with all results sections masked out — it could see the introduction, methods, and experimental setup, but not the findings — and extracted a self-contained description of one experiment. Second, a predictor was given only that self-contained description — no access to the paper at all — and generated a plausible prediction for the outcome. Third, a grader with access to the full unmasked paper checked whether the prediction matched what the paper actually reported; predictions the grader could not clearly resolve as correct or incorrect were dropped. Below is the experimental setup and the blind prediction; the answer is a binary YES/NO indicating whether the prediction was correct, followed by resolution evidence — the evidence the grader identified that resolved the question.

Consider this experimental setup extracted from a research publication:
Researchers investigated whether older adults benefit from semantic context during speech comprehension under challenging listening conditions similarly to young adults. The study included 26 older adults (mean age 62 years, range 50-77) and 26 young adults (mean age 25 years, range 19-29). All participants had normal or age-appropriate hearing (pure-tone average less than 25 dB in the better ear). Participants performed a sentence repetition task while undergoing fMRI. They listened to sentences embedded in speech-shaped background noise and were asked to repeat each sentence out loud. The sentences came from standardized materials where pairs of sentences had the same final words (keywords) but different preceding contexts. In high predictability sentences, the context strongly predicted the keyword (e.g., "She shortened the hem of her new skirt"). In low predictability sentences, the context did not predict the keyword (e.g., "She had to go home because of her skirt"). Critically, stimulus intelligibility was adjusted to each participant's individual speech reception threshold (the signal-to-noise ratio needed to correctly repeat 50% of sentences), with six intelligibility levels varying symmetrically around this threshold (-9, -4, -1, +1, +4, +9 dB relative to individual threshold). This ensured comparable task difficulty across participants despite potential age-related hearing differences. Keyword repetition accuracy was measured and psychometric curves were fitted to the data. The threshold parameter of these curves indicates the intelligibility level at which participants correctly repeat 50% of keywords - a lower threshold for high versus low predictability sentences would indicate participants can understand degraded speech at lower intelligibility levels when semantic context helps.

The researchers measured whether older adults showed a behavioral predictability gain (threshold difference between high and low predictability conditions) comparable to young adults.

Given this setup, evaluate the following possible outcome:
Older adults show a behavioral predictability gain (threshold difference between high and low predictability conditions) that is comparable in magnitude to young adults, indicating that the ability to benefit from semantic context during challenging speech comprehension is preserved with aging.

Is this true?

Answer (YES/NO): YES